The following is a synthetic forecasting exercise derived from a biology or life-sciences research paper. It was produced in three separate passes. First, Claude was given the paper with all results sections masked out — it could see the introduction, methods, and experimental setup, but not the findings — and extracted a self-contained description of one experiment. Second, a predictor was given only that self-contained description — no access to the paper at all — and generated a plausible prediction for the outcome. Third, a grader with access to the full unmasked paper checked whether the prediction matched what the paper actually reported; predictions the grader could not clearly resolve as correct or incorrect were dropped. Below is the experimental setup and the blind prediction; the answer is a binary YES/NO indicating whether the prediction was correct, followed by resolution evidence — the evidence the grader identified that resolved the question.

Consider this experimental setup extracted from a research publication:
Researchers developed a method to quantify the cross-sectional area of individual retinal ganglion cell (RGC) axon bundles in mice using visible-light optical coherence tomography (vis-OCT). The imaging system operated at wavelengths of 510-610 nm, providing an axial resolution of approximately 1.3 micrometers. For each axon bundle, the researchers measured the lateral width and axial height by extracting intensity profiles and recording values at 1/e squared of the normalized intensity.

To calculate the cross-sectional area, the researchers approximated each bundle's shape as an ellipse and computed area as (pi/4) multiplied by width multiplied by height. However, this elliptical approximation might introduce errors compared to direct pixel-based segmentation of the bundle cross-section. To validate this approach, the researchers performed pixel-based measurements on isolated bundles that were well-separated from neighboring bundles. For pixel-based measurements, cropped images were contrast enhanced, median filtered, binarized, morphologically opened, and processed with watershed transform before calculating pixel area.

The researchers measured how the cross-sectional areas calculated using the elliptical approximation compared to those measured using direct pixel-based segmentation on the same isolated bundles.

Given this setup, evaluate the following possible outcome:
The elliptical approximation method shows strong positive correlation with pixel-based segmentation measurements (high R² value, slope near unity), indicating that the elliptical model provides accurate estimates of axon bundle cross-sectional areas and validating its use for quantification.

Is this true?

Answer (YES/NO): NO